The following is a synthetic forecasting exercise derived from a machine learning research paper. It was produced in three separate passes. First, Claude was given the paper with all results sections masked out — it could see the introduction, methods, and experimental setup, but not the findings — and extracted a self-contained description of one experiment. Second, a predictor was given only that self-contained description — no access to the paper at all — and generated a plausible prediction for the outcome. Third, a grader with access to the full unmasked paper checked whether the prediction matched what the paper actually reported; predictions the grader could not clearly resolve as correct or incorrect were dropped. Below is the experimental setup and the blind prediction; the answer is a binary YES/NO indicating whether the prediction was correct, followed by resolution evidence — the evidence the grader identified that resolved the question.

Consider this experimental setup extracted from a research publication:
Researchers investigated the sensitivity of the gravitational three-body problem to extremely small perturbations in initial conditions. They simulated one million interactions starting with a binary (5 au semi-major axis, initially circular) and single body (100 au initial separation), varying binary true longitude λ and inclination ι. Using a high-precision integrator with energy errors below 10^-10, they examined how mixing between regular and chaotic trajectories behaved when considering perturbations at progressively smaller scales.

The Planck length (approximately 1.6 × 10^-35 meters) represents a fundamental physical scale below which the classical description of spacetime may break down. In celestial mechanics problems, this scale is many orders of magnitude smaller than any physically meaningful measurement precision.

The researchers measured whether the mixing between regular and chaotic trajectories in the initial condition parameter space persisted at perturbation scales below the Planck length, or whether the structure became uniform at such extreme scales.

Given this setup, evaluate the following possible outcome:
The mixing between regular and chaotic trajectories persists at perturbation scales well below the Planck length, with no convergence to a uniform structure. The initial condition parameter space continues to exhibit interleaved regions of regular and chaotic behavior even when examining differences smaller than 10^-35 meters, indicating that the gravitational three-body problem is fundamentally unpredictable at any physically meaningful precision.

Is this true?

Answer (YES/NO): YES